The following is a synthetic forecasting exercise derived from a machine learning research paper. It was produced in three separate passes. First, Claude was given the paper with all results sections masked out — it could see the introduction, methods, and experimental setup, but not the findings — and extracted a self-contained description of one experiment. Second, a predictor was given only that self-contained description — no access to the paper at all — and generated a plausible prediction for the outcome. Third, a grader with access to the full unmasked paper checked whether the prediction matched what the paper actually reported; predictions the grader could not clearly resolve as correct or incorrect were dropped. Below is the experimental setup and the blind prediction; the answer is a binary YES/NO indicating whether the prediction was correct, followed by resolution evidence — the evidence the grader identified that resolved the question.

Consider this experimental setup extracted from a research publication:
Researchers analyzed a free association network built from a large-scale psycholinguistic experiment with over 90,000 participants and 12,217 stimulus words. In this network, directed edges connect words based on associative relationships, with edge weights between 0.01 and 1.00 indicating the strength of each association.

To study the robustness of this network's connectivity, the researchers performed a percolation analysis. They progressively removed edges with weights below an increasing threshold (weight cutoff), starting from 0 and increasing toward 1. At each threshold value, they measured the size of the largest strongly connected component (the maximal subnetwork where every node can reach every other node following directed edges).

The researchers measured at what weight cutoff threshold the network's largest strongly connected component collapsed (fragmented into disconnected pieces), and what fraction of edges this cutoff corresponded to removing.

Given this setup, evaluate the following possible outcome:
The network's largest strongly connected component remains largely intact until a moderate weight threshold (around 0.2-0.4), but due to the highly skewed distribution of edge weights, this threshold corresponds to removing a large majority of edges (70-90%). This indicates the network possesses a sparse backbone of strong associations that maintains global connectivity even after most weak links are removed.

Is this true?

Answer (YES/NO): NO